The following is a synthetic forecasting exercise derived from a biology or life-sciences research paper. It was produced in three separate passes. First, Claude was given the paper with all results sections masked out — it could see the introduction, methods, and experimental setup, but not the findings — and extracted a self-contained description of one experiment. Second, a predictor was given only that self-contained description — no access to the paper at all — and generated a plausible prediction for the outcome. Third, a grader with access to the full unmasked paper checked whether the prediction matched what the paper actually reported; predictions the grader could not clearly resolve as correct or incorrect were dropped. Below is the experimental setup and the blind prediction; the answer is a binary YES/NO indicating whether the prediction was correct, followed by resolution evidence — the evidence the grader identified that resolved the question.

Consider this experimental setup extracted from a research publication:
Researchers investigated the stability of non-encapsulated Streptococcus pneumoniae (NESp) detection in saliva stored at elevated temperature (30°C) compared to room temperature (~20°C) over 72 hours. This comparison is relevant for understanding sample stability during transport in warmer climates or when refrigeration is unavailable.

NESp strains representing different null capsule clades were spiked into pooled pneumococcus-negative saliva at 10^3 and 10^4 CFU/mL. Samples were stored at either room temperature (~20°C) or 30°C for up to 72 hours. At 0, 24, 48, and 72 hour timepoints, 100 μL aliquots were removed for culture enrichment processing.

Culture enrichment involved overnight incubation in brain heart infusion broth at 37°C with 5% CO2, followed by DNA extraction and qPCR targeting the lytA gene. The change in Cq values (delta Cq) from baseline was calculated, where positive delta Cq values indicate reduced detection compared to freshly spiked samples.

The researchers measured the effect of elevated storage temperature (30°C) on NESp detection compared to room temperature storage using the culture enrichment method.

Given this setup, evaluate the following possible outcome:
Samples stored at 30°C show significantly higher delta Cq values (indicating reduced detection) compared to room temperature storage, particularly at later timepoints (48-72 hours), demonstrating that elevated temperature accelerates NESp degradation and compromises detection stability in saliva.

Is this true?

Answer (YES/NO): NO